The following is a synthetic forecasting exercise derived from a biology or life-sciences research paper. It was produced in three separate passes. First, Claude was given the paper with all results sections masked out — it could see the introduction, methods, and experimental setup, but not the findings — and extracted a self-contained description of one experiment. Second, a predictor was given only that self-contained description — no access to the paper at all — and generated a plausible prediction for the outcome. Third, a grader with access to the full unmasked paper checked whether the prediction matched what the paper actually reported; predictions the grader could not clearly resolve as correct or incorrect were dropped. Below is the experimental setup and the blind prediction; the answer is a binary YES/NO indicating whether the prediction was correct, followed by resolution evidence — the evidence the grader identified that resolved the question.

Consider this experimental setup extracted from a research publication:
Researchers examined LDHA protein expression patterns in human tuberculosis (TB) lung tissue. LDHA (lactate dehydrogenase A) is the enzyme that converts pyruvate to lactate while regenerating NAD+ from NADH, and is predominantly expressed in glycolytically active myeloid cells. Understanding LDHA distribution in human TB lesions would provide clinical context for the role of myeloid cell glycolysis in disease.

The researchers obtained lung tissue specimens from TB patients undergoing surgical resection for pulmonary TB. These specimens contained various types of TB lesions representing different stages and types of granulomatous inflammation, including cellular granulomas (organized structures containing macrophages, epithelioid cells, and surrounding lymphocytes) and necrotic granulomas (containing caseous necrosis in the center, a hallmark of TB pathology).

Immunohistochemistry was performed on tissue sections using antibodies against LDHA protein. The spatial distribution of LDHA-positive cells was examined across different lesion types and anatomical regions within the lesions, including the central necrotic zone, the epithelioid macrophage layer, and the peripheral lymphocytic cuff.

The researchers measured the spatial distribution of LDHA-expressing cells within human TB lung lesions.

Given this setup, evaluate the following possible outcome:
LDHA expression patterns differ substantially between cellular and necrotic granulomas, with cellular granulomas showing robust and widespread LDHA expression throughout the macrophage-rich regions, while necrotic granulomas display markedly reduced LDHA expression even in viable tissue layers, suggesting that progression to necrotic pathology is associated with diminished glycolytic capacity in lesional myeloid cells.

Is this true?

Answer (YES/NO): NO